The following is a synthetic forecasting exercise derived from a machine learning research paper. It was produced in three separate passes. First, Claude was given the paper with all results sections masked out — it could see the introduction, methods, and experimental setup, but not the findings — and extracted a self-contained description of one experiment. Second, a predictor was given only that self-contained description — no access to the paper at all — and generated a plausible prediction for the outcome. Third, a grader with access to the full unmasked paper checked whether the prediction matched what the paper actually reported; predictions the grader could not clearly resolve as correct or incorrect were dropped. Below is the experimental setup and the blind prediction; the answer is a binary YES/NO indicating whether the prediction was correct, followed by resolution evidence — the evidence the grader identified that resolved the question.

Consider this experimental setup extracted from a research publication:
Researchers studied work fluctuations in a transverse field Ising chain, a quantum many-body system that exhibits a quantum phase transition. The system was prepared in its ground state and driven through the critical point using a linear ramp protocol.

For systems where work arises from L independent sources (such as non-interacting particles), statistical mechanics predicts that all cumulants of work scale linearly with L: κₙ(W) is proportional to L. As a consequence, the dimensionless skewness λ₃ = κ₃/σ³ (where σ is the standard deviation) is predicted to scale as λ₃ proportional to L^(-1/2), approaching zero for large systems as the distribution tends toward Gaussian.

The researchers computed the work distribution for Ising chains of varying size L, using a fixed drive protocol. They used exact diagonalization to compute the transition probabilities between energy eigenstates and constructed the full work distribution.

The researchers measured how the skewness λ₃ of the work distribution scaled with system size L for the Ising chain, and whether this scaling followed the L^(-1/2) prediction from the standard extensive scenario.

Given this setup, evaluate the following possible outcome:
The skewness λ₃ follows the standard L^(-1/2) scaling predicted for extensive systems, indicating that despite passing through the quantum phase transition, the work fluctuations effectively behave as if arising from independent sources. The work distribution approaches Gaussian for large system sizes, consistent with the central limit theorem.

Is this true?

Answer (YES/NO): YES